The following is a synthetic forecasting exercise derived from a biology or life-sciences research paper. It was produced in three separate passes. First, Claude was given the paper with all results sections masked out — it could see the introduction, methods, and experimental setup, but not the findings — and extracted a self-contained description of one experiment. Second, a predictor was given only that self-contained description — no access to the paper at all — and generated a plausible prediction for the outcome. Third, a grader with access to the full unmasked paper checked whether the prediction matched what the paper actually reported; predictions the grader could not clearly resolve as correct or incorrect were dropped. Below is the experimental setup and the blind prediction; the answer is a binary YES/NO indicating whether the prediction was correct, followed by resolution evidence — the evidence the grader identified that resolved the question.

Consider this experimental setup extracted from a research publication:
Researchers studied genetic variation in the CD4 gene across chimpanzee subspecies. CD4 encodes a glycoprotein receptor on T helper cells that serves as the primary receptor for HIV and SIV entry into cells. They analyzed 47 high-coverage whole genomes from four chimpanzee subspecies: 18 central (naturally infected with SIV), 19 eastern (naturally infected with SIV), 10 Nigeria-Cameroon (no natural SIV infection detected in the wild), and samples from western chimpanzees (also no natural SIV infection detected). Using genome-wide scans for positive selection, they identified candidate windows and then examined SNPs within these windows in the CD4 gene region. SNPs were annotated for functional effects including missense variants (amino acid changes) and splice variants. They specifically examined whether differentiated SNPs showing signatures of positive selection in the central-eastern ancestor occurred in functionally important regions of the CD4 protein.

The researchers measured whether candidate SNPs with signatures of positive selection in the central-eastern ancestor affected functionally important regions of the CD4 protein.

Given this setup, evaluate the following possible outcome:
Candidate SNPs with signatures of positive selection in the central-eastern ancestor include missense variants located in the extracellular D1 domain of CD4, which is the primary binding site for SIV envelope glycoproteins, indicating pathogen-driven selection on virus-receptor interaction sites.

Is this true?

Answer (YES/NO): YES